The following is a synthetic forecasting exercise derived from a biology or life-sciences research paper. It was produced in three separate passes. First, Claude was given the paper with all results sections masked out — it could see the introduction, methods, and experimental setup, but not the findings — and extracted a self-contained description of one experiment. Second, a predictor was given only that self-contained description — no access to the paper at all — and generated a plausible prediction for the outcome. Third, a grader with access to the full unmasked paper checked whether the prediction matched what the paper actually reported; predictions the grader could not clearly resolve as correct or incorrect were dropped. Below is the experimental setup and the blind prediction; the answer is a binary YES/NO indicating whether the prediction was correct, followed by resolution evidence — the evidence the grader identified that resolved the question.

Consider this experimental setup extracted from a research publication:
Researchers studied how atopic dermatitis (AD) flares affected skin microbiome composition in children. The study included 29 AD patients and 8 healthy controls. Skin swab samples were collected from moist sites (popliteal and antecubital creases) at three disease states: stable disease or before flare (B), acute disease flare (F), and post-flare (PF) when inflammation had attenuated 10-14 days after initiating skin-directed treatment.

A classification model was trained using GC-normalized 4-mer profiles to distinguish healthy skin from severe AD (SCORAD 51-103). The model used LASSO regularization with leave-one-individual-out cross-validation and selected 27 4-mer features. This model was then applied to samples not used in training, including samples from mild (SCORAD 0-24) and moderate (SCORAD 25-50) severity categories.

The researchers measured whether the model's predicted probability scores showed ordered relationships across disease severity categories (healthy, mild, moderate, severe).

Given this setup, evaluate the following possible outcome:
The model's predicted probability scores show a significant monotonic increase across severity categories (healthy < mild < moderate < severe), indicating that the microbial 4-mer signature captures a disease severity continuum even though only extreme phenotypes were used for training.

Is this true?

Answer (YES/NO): NO